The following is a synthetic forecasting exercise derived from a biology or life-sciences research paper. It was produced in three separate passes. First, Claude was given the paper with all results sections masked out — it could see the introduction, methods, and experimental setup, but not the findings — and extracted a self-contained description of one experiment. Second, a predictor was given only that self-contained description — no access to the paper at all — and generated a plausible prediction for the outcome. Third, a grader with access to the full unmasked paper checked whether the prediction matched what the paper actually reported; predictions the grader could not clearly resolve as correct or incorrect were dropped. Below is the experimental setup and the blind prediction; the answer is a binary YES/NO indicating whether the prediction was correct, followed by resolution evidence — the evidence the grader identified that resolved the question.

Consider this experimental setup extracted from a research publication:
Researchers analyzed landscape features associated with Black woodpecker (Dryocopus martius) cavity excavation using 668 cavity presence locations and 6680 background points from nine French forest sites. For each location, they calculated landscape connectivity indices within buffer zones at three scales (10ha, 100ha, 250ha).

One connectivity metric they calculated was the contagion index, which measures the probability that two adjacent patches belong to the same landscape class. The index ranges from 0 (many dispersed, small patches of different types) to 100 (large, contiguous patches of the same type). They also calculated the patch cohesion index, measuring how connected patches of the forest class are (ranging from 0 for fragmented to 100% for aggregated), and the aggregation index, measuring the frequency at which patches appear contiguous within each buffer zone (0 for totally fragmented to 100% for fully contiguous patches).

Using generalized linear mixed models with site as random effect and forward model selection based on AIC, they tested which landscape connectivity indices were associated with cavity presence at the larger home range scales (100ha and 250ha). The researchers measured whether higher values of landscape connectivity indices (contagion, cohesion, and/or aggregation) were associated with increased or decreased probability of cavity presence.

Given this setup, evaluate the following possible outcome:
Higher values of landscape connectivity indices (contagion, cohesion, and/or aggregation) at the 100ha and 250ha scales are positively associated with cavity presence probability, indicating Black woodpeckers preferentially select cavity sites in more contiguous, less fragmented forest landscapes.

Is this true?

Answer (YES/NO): YES